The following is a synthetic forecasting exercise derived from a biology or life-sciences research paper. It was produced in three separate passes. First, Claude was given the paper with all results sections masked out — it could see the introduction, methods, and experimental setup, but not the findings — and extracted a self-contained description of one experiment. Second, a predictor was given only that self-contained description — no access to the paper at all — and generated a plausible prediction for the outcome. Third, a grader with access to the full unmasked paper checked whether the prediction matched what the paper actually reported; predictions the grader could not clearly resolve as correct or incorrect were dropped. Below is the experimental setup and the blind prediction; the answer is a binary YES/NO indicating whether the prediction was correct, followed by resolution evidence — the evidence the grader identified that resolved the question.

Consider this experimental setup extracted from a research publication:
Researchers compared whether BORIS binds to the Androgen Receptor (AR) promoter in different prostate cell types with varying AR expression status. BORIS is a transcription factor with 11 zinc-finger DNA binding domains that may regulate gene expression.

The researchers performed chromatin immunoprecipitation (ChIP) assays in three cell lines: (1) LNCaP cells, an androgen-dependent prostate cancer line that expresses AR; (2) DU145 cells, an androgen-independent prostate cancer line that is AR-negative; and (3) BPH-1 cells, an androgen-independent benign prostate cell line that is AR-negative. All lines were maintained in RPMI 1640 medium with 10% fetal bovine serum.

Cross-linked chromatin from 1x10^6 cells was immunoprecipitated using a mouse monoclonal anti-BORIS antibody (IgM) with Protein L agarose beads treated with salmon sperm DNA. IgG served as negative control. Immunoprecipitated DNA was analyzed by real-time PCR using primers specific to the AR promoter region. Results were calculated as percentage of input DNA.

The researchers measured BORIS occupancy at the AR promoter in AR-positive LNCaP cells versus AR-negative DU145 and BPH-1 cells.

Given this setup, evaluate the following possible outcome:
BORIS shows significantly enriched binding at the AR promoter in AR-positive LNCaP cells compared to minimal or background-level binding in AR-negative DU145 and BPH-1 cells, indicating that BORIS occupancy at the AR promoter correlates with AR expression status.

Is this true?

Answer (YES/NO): NO